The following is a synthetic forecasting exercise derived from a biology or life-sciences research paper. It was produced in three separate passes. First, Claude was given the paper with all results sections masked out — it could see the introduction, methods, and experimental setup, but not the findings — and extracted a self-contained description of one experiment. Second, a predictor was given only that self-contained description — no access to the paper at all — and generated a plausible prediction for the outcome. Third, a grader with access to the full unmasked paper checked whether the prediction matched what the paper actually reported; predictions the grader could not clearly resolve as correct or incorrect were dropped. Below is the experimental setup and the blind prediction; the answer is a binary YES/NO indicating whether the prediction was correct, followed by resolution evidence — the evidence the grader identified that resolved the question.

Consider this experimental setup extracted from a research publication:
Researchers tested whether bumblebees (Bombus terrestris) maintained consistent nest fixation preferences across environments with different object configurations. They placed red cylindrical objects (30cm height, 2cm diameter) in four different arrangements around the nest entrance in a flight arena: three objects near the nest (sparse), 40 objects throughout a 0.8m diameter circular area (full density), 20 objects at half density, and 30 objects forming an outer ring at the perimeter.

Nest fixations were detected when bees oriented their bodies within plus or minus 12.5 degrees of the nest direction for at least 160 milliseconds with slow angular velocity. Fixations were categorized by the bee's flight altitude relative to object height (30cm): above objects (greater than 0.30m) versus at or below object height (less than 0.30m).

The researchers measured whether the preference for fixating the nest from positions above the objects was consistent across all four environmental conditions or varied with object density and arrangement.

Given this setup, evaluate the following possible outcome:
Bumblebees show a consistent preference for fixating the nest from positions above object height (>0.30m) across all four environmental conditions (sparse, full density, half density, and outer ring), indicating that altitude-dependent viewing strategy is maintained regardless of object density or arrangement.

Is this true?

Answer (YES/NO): YES